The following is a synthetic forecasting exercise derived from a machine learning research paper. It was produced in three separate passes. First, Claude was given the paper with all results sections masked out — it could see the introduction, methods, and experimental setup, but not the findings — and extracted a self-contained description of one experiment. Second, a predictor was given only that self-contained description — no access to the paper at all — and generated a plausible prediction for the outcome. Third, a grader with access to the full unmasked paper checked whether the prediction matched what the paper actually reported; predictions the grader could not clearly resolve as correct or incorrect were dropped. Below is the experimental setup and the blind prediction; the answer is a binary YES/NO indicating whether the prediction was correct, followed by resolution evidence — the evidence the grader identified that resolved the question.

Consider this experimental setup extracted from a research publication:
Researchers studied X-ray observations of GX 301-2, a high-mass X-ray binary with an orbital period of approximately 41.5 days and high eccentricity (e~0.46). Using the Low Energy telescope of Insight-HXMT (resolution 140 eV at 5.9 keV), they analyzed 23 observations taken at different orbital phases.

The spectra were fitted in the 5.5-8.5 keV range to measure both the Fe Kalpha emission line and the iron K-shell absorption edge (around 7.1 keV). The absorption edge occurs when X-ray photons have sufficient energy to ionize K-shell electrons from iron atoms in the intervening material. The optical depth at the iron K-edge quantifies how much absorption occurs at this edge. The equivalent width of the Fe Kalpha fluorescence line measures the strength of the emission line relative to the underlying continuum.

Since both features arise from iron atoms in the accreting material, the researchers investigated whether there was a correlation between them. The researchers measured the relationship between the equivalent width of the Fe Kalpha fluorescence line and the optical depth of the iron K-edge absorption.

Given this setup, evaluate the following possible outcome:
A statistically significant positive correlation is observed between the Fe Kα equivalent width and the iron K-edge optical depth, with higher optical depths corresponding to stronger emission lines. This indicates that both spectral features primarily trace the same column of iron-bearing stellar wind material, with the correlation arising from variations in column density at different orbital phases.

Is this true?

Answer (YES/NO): YES